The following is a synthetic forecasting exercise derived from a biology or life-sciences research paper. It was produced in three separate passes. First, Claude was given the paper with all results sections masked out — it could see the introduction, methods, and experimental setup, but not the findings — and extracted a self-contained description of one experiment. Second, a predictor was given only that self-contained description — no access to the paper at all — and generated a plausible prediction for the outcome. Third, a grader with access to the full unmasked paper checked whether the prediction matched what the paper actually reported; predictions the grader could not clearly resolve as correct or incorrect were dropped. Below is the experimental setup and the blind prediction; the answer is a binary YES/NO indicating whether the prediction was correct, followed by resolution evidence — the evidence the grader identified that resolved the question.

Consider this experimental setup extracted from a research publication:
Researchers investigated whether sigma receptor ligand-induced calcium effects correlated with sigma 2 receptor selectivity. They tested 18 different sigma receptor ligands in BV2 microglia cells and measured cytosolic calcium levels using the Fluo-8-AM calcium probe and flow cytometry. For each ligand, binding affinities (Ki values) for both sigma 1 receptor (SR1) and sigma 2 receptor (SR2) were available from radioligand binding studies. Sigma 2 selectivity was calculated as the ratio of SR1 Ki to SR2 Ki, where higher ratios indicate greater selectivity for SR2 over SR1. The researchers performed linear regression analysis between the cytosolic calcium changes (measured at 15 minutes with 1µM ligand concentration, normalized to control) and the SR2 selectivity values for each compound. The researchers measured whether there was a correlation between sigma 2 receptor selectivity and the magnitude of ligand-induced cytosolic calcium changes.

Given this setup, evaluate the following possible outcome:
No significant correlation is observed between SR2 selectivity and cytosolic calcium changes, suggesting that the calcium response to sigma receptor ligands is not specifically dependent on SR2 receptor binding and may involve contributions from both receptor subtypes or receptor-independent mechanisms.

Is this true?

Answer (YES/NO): NO